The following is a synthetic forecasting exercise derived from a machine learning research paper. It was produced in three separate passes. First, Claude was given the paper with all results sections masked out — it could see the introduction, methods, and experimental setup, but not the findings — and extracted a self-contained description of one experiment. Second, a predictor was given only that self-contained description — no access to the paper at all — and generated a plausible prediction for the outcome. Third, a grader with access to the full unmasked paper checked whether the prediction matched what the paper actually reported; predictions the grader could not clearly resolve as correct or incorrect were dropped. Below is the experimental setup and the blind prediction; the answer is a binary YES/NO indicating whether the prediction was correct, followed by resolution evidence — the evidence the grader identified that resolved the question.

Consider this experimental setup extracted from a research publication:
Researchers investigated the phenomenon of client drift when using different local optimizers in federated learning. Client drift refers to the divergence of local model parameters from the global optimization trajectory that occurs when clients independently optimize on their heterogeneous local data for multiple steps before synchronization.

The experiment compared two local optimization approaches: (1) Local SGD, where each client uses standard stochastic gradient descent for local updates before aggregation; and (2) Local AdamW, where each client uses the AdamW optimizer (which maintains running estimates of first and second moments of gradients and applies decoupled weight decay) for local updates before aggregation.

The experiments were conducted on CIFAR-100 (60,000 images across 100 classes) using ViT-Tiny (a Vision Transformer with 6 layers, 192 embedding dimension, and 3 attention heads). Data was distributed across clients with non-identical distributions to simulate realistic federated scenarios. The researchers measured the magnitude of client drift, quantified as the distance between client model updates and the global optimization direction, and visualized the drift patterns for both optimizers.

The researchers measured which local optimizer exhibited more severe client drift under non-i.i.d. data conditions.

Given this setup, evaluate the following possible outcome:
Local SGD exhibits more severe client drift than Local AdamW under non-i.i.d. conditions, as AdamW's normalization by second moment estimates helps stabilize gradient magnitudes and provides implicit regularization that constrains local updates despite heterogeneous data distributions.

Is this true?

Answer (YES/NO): NO